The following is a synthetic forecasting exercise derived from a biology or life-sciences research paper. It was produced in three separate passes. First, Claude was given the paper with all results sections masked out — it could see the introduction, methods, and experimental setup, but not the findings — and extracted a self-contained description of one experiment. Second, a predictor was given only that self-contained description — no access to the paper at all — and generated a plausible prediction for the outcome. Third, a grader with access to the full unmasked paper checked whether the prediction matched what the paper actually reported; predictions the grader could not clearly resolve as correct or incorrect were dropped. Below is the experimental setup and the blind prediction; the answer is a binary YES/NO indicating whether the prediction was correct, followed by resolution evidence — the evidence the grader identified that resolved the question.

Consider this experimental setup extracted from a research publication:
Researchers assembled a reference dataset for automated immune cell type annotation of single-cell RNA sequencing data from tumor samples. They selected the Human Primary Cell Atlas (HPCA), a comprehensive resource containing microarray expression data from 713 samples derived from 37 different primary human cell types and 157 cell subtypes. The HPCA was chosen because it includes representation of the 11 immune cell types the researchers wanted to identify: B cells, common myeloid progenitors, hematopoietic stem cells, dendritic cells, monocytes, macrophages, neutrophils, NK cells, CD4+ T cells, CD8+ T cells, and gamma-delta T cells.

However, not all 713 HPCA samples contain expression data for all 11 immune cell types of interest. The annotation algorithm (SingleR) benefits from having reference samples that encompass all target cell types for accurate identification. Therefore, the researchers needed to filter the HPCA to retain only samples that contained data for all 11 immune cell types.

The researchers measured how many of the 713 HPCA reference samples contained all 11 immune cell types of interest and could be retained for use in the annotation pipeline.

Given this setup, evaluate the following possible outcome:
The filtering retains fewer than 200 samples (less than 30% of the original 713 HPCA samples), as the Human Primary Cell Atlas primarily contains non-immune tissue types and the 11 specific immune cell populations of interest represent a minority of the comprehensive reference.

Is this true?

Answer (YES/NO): NO